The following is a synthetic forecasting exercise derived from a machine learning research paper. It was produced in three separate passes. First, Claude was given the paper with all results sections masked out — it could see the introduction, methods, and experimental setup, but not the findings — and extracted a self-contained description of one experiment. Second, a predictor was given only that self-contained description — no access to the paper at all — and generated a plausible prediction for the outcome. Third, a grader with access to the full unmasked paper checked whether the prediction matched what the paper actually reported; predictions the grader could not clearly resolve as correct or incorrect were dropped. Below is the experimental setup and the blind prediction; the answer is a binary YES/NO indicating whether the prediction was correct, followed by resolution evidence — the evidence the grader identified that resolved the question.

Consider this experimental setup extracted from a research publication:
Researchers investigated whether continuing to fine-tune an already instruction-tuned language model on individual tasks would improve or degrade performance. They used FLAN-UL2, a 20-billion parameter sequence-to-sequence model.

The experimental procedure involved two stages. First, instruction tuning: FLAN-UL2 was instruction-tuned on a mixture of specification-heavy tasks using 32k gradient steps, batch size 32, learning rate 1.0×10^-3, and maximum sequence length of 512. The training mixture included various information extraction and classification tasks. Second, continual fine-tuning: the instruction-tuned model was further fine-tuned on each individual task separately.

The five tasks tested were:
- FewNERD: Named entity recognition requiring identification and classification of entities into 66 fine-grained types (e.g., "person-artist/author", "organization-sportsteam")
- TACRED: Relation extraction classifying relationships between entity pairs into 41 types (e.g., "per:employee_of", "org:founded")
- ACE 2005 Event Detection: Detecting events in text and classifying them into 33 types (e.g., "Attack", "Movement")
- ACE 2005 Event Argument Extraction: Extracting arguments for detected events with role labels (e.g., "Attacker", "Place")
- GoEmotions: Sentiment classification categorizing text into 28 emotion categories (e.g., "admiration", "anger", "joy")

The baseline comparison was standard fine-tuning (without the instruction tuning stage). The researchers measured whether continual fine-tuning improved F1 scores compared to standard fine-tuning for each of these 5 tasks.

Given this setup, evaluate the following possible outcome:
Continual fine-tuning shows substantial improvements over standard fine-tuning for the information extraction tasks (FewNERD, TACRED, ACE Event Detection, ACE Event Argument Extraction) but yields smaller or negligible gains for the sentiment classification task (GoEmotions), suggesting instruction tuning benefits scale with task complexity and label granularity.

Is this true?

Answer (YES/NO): NO